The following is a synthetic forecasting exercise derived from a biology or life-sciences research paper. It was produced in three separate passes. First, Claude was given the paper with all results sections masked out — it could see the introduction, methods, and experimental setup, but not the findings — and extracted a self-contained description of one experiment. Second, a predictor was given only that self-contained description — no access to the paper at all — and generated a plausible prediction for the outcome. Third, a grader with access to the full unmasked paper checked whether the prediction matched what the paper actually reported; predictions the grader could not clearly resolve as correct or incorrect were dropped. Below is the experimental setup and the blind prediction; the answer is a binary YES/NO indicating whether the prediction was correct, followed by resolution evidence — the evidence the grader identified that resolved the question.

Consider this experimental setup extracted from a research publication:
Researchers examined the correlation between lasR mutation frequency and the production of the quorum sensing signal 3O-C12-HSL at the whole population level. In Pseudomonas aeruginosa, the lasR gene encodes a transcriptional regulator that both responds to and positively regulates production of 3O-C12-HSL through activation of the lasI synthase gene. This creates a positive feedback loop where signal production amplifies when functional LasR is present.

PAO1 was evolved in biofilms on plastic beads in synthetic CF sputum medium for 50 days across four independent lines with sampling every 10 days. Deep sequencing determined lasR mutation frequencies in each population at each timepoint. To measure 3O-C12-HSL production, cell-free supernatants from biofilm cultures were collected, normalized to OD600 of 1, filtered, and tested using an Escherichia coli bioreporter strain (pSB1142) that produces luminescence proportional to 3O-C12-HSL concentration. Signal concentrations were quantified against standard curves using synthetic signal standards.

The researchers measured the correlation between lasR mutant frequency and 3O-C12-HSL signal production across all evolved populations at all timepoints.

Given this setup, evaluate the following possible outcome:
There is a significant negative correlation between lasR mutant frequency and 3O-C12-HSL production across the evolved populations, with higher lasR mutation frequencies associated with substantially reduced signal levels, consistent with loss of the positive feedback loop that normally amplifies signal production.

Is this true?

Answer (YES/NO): NO